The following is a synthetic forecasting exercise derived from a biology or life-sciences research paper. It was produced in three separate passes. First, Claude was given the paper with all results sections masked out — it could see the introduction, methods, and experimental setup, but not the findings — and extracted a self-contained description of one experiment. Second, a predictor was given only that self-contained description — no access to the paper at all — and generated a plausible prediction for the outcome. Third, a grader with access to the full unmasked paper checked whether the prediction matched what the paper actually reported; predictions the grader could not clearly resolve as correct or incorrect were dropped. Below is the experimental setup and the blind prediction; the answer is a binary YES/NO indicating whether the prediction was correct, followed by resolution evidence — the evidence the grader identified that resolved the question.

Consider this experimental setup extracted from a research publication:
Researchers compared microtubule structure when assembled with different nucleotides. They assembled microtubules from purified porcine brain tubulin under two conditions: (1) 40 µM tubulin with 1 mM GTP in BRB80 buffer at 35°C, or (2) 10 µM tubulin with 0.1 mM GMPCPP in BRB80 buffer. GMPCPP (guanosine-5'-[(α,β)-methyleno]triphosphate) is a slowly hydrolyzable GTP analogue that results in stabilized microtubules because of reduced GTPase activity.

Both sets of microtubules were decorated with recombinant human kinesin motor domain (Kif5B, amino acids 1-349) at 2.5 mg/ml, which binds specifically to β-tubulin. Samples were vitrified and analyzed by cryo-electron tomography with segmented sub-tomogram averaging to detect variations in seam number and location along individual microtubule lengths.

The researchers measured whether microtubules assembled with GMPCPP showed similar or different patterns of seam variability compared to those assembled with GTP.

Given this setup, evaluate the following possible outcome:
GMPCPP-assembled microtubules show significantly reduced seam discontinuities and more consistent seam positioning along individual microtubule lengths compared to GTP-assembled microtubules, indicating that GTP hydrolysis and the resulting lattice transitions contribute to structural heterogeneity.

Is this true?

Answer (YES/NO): NO